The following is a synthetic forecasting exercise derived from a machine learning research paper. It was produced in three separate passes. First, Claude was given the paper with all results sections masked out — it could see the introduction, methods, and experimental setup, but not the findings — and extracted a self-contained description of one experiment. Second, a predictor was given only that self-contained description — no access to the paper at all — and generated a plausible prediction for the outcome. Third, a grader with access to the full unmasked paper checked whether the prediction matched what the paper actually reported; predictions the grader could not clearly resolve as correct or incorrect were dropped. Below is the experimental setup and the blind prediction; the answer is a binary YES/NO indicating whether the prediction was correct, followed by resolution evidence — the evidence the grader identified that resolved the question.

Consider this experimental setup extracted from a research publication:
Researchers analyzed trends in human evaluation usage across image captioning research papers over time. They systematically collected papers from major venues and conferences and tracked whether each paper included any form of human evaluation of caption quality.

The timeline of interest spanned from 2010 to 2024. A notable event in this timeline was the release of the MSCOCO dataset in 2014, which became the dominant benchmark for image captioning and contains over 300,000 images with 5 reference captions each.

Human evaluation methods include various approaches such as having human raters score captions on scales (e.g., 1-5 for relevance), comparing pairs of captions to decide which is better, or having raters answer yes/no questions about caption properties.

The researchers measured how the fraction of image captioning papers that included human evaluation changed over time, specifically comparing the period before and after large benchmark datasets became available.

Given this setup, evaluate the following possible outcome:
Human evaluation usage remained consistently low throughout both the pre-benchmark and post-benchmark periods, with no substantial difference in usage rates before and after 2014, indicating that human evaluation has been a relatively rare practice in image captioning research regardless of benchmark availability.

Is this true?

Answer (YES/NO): NO